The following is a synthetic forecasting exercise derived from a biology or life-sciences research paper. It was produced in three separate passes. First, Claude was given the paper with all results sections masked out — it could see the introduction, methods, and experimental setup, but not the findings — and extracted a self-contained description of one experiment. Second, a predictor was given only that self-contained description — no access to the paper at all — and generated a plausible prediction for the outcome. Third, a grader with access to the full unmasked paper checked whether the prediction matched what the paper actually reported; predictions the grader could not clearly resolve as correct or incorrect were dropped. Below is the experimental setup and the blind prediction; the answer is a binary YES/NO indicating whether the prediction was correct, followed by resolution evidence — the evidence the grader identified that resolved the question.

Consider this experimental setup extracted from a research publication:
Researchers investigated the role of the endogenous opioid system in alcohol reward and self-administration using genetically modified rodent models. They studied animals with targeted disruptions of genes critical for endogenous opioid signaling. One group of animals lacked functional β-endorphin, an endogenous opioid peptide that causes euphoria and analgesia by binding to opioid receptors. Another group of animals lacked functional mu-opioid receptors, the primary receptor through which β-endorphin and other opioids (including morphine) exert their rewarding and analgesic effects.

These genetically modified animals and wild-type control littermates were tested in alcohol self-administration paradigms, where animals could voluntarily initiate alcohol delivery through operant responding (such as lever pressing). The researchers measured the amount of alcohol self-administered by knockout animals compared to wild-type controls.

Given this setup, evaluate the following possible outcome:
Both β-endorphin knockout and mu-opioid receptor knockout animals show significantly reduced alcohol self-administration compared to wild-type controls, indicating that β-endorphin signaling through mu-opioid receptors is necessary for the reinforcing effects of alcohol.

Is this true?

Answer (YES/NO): YES